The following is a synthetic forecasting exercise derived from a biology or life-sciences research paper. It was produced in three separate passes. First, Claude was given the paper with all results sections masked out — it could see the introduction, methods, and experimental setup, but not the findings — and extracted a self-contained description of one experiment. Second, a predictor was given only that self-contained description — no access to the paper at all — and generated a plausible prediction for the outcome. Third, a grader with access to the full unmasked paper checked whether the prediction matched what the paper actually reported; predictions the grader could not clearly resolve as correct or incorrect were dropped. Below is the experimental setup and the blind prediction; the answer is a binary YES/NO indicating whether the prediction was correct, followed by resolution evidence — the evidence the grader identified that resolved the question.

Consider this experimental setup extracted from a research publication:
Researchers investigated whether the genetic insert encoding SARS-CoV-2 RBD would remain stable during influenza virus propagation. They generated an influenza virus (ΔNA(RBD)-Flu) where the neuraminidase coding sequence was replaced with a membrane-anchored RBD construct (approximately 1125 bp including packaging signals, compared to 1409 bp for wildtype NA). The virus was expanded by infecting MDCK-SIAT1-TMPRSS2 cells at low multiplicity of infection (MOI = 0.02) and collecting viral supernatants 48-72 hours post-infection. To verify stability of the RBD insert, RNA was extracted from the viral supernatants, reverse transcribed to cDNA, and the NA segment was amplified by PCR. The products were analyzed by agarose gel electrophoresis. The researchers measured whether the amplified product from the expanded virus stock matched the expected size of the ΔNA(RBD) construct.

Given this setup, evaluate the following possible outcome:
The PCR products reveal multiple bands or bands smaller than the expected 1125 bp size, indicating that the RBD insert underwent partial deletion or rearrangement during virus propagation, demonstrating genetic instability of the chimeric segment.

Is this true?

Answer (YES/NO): NO